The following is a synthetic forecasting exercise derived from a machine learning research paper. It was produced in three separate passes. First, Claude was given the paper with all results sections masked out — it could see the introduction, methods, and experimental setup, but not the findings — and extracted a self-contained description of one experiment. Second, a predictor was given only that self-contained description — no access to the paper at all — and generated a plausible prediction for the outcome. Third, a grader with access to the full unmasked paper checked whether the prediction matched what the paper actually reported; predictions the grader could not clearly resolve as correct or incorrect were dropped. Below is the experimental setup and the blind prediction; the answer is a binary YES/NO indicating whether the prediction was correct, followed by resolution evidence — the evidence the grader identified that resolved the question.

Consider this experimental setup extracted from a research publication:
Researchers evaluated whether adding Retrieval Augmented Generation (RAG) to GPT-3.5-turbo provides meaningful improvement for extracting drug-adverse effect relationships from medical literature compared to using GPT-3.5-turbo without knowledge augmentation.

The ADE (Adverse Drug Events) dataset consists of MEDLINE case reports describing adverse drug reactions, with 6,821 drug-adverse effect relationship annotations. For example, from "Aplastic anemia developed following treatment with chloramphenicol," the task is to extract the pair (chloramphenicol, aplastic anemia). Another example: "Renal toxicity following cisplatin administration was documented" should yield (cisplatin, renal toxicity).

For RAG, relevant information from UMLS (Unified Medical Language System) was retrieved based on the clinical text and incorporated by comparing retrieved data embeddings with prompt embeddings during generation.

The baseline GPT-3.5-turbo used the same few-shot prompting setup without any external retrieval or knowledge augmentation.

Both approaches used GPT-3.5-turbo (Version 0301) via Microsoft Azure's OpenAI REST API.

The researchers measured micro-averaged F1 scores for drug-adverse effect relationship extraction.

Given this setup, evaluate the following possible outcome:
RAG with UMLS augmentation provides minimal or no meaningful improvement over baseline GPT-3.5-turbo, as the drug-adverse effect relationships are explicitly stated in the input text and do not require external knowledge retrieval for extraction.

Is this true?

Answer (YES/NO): NO